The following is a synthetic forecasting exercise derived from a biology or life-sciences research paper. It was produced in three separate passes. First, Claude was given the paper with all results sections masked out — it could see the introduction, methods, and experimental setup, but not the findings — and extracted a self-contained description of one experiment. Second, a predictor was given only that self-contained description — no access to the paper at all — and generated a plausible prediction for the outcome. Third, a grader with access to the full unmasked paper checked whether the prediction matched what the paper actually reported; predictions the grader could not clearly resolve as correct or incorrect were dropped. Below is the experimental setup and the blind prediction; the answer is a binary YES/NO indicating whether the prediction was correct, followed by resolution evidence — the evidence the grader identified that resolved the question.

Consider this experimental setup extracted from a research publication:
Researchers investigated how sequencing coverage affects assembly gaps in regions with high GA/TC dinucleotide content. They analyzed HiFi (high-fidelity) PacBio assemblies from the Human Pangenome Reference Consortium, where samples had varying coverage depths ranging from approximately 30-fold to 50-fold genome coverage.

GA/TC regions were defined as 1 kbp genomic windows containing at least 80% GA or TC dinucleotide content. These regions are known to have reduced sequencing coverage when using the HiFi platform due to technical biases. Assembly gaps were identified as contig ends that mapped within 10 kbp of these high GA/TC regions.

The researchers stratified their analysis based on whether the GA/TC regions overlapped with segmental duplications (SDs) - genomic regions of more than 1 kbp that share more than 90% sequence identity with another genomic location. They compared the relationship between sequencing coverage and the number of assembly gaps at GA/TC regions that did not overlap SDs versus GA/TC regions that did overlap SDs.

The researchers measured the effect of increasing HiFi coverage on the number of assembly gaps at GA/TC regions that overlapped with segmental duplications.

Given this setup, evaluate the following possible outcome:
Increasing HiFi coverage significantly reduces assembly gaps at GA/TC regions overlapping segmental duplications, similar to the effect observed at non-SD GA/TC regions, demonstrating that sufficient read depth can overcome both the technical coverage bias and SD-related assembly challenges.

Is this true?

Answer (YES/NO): NO